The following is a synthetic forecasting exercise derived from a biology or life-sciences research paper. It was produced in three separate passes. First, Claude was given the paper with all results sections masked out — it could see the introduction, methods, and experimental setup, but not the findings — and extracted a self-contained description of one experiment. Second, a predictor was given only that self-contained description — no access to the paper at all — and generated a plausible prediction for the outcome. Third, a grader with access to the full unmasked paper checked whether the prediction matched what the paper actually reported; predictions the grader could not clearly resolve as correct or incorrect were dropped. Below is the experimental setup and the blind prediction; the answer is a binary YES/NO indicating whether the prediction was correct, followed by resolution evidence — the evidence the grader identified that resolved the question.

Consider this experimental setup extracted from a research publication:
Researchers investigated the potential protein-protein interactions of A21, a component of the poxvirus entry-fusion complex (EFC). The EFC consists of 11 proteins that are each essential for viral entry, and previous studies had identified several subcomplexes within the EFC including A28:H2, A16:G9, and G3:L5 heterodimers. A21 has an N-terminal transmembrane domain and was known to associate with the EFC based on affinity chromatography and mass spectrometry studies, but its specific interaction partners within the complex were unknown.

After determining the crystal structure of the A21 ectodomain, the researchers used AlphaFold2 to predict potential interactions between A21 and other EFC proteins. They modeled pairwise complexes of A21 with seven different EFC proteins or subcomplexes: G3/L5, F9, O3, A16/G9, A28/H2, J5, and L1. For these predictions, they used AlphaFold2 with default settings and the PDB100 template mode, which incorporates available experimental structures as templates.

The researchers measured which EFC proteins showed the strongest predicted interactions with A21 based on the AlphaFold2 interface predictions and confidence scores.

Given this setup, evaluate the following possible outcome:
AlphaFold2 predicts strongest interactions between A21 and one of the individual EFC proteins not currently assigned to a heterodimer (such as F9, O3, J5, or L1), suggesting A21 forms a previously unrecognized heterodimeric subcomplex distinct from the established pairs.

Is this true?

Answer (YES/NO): NO